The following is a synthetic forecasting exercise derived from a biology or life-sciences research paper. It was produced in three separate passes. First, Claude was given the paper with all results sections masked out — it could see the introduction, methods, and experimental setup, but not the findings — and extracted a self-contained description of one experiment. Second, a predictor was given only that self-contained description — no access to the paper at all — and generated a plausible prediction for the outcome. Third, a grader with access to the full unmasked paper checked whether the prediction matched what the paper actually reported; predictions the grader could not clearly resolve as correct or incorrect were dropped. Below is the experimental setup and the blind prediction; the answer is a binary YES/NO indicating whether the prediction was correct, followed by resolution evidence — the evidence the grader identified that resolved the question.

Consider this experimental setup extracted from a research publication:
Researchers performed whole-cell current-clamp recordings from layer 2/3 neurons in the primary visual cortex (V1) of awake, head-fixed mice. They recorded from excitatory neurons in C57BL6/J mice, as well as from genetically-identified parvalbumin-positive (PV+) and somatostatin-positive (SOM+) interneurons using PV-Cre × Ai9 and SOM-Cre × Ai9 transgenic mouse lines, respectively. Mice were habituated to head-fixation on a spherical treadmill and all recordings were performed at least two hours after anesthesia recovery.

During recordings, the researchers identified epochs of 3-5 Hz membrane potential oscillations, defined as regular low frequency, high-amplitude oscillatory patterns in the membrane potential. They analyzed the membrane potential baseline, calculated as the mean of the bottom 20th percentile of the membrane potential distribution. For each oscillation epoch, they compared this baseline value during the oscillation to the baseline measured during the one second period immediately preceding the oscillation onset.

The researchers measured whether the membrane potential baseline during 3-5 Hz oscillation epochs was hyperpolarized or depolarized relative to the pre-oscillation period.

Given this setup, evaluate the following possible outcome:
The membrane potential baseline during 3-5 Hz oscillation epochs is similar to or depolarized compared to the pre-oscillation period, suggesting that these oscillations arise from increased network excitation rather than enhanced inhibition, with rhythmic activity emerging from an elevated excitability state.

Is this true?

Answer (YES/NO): NO